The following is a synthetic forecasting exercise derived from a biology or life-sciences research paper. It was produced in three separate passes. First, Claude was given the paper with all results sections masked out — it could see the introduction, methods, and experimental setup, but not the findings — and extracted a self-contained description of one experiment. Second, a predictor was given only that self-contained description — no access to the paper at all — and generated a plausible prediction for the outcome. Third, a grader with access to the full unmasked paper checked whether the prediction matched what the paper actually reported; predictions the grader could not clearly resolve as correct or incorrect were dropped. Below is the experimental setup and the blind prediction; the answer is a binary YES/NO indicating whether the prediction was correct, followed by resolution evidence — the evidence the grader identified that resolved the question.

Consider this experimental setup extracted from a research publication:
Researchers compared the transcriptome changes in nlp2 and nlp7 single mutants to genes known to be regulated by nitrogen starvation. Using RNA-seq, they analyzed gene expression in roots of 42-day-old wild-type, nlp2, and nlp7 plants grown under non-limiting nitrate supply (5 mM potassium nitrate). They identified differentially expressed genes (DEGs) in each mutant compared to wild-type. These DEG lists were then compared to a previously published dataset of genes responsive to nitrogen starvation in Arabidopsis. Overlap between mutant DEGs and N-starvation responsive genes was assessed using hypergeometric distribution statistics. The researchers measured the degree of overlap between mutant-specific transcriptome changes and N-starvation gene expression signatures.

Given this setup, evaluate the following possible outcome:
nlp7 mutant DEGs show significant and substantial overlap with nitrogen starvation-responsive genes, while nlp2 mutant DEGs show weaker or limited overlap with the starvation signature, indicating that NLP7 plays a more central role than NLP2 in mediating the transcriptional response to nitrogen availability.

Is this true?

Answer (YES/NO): NO